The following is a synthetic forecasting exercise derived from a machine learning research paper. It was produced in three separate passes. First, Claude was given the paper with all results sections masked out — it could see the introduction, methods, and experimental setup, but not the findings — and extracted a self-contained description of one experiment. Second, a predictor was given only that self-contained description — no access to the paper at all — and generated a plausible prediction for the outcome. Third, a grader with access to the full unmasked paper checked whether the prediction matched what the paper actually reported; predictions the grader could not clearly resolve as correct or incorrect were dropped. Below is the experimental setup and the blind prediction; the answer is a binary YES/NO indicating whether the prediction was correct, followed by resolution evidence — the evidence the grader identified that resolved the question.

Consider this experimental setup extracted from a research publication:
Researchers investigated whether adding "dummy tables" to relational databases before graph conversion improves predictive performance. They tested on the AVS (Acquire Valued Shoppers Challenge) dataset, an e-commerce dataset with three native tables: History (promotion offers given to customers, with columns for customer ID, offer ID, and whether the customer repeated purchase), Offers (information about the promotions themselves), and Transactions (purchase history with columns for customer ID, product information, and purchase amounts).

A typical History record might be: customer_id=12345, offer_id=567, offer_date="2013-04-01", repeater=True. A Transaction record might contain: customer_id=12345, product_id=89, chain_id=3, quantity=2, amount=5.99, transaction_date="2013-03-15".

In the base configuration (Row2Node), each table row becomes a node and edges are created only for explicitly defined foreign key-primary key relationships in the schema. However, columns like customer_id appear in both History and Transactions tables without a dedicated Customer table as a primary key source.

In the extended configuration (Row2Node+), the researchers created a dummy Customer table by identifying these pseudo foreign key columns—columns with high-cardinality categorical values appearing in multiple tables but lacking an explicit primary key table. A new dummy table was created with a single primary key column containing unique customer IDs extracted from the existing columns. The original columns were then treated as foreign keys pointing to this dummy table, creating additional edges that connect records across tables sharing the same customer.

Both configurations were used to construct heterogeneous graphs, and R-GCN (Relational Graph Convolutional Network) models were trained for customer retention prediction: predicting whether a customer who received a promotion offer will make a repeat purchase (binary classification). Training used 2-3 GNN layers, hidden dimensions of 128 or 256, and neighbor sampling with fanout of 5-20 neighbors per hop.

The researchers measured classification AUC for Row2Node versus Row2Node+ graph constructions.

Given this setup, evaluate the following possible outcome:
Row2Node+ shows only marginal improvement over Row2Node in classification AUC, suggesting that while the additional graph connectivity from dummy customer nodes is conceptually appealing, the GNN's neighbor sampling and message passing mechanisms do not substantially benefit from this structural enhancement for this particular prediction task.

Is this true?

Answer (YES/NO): NO